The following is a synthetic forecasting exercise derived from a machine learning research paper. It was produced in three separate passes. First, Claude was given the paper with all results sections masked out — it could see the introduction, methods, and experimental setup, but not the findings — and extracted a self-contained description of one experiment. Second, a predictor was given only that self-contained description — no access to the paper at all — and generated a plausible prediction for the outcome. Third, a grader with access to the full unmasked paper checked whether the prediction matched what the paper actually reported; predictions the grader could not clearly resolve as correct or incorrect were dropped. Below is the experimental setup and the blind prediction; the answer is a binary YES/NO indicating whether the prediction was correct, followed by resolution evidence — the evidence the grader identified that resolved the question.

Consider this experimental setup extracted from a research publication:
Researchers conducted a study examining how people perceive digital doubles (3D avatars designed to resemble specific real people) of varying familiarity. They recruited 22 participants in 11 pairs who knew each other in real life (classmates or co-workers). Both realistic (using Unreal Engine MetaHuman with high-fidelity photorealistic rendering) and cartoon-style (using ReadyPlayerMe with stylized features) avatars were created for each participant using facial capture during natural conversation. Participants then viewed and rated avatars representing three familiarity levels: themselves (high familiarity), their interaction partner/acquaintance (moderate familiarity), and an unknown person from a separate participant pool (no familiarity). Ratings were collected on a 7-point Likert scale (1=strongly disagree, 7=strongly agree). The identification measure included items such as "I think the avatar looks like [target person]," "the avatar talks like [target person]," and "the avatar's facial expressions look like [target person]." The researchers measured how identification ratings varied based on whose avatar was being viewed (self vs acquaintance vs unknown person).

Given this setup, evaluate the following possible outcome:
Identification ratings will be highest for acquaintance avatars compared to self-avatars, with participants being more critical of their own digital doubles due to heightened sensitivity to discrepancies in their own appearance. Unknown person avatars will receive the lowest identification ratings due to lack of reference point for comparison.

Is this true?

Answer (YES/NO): NO